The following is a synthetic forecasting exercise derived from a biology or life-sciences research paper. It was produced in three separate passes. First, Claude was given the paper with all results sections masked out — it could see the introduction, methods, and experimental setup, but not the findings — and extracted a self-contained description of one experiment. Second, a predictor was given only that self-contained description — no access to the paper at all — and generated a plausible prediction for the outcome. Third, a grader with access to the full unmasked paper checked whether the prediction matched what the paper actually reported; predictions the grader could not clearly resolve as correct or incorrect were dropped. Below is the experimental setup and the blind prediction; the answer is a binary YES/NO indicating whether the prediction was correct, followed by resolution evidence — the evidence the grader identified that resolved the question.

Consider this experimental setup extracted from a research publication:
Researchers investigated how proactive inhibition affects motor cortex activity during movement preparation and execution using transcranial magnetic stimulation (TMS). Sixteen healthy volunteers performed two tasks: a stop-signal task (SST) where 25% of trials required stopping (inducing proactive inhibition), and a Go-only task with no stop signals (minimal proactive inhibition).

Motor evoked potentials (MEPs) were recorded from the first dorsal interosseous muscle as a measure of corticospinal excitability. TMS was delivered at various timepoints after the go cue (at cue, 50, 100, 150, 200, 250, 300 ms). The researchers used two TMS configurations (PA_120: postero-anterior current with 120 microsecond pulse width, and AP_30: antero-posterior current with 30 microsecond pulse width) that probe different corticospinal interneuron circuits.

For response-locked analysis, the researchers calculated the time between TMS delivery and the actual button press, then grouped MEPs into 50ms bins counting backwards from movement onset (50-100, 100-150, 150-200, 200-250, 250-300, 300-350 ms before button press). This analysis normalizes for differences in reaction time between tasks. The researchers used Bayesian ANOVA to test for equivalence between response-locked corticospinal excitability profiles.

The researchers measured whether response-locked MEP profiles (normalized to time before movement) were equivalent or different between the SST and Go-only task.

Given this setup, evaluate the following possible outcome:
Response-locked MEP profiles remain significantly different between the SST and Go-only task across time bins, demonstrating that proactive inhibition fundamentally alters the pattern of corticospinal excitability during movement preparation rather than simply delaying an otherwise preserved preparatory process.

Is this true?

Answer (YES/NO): NO